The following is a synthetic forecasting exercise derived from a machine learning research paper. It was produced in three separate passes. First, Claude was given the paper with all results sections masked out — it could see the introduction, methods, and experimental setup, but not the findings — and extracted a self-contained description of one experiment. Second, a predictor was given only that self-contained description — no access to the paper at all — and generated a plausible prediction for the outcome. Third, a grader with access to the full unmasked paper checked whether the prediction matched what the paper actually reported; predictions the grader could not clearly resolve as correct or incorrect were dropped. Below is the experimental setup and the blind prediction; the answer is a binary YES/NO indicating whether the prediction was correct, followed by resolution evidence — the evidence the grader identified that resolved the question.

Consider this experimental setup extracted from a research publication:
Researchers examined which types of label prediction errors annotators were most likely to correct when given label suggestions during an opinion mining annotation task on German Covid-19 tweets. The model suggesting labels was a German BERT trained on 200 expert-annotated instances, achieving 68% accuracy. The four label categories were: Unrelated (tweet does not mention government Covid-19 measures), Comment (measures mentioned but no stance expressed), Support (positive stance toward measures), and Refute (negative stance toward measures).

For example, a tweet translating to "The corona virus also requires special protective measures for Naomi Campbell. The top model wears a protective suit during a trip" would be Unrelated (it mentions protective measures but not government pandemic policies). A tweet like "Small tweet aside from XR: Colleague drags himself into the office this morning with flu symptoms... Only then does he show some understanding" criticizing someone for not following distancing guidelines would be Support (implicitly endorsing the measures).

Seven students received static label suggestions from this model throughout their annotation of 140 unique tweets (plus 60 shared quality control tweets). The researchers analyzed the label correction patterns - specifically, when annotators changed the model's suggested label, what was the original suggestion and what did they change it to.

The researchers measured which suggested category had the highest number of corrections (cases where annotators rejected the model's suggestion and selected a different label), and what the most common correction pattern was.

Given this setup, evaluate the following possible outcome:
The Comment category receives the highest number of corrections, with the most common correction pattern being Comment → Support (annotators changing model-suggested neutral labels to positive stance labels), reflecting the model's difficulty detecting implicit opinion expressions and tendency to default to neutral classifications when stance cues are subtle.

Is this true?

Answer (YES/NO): NO